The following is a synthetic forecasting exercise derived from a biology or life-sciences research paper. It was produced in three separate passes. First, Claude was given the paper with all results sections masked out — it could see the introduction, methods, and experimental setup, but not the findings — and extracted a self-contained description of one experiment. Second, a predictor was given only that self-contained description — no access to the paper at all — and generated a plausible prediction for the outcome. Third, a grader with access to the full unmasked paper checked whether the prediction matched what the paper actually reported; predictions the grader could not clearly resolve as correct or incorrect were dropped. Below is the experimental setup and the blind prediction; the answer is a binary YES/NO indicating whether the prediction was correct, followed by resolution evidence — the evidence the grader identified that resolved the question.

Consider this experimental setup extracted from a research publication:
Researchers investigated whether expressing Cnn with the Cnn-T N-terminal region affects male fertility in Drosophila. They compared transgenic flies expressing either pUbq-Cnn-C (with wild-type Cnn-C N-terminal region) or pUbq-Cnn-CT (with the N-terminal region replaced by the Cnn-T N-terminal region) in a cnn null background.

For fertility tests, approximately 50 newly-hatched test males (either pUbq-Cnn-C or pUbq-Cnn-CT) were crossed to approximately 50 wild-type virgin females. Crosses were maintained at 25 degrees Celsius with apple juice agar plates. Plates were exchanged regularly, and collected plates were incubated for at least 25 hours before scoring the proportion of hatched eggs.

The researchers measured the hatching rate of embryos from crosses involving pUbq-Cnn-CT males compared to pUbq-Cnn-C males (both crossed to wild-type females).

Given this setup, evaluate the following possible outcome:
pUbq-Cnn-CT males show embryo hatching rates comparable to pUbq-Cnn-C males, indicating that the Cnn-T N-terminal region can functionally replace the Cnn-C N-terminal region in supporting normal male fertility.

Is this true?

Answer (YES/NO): NO